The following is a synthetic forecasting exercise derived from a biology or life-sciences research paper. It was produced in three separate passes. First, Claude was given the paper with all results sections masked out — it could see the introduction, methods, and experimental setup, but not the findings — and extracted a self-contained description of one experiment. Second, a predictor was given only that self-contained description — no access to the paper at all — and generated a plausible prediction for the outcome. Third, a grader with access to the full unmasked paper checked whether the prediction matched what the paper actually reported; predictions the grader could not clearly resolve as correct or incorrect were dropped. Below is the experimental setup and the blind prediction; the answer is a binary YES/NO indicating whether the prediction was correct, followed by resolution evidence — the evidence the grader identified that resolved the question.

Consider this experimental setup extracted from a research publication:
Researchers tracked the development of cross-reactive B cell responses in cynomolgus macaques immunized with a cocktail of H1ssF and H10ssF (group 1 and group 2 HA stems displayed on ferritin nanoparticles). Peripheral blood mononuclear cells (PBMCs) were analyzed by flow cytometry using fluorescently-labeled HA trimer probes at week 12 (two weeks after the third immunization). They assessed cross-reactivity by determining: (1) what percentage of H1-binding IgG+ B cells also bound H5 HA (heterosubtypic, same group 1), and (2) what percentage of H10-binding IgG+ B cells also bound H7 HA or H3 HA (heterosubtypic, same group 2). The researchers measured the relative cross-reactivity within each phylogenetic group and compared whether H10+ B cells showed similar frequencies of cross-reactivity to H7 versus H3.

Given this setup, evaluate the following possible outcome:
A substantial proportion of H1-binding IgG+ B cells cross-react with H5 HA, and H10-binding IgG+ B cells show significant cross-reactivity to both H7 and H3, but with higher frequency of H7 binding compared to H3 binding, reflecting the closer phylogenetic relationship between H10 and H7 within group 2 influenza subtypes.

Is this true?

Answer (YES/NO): YES